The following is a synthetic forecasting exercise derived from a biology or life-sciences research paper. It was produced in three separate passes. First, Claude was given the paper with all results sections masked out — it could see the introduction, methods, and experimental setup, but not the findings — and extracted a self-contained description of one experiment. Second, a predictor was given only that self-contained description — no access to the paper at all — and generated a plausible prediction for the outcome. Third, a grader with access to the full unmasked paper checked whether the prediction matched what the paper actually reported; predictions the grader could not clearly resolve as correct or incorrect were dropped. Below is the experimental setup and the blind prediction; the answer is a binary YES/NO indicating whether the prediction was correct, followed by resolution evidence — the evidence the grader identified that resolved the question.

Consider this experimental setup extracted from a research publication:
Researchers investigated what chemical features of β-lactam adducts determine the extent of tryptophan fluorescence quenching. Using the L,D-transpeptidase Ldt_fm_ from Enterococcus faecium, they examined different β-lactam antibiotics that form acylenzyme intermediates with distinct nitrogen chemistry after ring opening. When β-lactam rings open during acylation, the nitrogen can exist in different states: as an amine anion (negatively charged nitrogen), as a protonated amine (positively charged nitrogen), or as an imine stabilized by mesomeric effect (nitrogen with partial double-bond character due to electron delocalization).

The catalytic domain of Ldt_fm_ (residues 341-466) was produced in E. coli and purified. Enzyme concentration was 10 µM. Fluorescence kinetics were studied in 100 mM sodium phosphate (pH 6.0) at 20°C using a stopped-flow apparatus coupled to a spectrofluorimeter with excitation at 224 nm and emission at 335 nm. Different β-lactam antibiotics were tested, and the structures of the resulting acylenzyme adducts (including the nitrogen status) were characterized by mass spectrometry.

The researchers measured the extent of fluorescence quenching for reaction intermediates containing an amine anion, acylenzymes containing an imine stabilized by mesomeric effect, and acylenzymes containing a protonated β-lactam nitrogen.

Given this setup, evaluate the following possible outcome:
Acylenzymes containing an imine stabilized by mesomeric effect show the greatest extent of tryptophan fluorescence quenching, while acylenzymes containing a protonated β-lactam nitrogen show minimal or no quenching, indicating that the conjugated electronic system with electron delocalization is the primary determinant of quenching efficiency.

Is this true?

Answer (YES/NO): NO